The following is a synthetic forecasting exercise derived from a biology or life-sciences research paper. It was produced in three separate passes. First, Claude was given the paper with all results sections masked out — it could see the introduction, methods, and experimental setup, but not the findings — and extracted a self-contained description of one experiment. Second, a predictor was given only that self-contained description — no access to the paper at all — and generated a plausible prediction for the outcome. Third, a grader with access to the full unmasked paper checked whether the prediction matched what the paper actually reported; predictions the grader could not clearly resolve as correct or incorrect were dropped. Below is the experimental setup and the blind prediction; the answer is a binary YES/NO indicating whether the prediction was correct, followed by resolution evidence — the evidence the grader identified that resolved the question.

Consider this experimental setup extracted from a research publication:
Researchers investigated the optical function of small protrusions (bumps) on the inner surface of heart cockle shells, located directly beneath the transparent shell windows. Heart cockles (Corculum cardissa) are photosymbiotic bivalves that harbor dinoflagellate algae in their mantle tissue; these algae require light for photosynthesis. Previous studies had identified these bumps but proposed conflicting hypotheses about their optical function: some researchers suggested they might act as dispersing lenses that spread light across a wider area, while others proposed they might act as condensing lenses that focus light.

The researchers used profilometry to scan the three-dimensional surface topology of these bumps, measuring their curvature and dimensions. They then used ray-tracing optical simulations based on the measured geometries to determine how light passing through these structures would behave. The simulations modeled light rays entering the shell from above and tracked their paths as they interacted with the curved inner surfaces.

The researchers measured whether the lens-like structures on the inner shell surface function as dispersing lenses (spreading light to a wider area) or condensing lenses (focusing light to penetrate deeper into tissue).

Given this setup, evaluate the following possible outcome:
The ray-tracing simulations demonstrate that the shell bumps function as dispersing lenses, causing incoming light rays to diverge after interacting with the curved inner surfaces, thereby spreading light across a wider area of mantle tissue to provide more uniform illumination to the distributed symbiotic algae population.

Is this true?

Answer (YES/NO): NO